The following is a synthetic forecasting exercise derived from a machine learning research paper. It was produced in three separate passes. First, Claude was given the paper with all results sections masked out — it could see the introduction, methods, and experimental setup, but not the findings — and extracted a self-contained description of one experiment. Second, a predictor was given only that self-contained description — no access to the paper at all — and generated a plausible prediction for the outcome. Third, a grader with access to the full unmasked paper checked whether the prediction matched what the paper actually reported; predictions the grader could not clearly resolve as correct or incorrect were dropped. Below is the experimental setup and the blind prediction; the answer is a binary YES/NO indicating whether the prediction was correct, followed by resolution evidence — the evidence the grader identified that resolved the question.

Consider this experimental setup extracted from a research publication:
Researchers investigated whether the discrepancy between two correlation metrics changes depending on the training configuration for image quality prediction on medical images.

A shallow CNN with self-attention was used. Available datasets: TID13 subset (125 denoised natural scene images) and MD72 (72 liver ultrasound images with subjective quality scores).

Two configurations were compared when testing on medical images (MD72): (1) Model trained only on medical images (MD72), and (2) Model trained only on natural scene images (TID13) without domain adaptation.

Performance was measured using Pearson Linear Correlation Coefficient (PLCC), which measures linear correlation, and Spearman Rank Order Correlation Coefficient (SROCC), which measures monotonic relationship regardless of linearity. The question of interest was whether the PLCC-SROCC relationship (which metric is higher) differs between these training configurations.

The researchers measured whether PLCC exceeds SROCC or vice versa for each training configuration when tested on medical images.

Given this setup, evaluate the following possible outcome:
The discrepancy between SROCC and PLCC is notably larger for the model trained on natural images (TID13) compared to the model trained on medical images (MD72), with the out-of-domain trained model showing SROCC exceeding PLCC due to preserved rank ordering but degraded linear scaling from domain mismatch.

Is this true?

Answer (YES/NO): NO